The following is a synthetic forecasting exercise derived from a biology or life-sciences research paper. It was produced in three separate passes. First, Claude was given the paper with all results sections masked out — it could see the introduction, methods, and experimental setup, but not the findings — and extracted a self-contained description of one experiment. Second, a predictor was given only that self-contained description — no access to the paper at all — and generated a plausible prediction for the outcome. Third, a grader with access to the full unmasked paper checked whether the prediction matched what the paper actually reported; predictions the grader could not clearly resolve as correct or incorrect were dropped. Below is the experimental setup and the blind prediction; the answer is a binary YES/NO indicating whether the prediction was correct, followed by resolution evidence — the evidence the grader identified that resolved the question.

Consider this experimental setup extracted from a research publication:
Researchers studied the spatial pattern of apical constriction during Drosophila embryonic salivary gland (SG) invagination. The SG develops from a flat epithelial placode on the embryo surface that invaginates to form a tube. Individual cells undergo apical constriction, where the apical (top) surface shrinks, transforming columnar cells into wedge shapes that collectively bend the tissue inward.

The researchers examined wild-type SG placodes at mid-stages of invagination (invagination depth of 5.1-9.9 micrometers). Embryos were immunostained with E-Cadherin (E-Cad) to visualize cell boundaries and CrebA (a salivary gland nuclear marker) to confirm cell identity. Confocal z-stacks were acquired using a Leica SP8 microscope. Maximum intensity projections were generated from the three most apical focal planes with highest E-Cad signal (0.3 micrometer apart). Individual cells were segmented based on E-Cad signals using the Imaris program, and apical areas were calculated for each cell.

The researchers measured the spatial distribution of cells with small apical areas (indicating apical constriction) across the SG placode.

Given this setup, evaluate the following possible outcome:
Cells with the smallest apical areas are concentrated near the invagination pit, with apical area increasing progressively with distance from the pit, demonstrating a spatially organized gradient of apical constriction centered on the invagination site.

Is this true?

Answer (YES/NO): YES